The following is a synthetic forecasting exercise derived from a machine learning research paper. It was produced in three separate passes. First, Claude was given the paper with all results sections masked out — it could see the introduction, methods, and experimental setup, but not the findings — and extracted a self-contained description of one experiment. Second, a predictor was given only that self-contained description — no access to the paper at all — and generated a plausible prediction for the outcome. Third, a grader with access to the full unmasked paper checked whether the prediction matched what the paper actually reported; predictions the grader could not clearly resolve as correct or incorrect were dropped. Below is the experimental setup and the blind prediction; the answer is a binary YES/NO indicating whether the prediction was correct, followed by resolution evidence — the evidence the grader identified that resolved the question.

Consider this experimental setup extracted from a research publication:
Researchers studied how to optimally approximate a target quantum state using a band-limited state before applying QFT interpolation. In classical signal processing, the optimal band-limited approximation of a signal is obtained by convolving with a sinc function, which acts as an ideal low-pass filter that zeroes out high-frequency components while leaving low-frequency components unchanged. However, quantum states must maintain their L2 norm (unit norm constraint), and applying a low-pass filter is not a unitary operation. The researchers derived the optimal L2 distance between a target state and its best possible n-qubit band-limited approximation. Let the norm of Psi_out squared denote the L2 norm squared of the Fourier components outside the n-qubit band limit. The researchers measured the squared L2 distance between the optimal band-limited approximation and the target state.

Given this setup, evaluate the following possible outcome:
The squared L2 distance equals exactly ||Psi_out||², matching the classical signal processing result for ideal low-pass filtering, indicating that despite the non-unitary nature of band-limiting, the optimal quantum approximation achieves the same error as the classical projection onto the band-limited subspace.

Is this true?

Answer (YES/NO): NO